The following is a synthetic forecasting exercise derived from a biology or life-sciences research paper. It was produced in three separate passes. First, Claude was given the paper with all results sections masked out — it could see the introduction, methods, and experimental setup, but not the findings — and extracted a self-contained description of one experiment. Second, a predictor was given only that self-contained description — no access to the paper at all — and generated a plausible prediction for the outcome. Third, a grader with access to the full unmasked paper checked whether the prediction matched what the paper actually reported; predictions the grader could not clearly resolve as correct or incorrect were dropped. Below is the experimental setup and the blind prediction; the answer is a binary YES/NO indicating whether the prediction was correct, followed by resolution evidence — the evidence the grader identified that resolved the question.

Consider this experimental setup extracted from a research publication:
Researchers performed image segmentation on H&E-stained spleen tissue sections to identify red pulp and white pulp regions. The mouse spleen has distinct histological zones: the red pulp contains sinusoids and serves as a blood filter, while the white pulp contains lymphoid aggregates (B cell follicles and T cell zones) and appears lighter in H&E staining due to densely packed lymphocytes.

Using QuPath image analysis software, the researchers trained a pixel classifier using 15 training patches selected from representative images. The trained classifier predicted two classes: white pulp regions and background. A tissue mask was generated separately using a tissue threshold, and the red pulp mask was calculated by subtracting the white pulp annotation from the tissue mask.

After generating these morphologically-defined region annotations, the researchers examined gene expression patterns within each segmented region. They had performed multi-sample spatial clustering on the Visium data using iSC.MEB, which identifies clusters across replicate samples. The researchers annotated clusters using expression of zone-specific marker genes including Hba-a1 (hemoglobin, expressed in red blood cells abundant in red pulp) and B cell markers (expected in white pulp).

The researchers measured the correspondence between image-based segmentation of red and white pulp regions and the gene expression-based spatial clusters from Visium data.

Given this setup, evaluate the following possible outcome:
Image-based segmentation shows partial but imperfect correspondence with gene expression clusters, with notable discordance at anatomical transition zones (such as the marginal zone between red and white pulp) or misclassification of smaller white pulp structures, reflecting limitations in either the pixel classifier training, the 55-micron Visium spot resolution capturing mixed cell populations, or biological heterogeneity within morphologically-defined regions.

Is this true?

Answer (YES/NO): NO